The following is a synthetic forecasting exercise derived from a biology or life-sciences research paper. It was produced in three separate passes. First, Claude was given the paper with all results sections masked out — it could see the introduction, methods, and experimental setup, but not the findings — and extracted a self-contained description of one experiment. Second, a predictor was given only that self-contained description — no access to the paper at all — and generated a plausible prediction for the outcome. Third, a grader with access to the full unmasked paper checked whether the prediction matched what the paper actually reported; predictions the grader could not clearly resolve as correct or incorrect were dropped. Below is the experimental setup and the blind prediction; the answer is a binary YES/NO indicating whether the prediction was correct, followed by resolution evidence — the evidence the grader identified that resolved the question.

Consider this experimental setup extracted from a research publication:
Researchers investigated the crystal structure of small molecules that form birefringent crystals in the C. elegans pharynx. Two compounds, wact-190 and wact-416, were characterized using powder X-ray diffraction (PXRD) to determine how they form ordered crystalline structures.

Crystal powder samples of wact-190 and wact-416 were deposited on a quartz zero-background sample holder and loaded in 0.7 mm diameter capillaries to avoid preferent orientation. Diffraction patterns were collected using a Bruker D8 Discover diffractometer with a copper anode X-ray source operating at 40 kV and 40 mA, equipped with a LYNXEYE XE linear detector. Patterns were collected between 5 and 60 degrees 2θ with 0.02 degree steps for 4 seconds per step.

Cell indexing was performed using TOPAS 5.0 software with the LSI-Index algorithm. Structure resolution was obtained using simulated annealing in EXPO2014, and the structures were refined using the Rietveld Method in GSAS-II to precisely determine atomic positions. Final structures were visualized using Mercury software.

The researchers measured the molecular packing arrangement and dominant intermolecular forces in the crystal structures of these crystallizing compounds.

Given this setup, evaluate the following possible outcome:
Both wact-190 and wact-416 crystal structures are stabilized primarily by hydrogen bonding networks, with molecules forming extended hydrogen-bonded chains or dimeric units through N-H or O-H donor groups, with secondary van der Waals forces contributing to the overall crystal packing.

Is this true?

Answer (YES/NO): NO